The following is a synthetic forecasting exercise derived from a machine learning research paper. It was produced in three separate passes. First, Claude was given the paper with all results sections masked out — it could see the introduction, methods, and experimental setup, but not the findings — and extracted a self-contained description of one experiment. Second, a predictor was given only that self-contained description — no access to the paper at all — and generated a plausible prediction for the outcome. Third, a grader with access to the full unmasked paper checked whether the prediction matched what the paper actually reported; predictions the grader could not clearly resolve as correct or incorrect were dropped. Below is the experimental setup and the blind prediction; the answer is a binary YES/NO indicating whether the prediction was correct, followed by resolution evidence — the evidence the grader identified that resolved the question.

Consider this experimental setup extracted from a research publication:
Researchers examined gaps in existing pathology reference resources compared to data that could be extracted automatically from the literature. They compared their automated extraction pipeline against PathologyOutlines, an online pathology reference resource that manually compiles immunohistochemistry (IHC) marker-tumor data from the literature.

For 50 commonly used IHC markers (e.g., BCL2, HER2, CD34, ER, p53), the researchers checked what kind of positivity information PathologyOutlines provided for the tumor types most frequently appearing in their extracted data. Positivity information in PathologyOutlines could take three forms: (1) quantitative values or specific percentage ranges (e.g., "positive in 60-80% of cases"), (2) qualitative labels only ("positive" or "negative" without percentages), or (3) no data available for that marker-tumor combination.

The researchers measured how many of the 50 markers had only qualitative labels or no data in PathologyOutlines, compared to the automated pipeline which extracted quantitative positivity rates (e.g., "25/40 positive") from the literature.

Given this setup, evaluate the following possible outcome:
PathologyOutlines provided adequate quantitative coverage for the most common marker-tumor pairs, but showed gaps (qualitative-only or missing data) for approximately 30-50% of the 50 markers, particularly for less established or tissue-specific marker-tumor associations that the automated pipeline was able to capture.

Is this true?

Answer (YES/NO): NO